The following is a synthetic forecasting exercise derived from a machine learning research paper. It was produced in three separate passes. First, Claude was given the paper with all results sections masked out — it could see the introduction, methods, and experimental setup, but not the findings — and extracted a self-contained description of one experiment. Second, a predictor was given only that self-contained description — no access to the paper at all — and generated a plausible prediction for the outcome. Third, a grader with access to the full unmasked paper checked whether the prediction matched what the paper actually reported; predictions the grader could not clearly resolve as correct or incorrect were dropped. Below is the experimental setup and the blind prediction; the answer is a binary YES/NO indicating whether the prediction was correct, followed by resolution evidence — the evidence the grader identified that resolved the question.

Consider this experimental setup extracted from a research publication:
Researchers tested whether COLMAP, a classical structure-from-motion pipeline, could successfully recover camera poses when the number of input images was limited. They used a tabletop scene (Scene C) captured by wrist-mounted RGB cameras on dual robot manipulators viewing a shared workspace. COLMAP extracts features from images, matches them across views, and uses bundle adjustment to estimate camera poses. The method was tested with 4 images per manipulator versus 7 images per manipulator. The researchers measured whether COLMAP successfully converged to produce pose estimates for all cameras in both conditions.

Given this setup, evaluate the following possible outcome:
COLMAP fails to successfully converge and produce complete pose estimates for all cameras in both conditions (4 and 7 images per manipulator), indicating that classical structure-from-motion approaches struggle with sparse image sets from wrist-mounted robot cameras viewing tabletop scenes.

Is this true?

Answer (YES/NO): NO